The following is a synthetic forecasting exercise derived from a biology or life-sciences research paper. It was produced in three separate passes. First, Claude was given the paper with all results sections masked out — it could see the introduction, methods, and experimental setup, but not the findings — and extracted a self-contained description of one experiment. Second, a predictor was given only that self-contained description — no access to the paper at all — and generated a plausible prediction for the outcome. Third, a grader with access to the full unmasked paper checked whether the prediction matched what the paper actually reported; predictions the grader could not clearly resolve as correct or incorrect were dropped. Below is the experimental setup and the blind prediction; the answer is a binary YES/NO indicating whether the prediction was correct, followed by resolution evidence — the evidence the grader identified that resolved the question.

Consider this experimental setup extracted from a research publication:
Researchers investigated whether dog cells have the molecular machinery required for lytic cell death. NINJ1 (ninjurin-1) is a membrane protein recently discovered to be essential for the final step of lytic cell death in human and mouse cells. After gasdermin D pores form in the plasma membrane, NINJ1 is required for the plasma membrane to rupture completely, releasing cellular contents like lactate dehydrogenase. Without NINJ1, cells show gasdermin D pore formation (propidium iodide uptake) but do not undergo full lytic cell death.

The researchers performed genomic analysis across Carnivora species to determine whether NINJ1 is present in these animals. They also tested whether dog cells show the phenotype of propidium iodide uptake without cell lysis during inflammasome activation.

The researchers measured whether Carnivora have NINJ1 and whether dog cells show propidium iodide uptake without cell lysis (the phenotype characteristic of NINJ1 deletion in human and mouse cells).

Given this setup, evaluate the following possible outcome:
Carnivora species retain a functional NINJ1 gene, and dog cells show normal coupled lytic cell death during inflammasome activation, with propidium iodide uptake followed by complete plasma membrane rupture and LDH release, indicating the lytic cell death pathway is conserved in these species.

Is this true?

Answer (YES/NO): NO